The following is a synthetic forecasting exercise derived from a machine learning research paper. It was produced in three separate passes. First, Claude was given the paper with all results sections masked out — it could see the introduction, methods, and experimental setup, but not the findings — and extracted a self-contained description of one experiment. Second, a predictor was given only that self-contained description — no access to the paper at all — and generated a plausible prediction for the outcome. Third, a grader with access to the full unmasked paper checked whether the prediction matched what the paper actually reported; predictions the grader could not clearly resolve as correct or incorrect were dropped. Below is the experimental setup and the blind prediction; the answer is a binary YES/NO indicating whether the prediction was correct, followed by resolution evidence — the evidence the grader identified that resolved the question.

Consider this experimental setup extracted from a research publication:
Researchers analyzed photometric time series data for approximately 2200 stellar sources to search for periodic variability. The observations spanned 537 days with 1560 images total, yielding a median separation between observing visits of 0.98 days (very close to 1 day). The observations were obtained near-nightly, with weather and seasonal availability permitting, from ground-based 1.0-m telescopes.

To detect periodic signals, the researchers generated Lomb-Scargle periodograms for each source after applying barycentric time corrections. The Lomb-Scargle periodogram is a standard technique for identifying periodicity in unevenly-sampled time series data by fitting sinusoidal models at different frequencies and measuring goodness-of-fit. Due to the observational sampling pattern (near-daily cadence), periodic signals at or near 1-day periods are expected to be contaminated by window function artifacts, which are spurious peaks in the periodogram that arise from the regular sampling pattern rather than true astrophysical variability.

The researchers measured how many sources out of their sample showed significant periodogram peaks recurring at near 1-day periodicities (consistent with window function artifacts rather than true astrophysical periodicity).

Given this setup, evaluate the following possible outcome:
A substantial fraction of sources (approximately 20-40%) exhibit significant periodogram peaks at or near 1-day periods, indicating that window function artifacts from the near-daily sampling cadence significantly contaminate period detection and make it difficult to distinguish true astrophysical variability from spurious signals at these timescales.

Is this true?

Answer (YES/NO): NO